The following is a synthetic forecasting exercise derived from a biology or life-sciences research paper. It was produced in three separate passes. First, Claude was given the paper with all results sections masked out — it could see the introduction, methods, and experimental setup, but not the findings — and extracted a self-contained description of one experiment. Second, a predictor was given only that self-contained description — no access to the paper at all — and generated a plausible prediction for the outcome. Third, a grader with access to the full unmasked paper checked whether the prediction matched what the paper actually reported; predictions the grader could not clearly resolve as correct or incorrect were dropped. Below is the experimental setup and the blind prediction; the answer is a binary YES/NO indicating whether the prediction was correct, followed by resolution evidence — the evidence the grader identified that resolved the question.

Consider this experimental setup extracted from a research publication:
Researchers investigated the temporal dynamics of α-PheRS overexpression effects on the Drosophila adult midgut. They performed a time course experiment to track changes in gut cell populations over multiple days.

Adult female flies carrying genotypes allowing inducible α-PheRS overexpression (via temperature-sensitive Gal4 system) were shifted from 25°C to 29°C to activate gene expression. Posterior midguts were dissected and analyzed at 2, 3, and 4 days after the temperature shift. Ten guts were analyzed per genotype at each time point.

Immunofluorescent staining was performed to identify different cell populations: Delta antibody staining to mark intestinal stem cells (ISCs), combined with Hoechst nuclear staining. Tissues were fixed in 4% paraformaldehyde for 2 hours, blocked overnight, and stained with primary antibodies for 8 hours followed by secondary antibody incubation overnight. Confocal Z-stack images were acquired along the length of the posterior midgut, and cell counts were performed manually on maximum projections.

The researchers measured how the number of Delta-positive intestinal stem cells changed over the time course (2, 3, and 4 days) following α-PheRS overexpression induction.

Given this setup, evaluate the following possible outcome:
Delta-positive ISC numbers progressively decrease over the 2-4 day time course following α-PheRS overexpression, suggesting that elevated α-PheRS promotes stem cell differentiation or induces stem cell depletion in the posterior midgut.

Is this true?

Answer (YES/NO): NO